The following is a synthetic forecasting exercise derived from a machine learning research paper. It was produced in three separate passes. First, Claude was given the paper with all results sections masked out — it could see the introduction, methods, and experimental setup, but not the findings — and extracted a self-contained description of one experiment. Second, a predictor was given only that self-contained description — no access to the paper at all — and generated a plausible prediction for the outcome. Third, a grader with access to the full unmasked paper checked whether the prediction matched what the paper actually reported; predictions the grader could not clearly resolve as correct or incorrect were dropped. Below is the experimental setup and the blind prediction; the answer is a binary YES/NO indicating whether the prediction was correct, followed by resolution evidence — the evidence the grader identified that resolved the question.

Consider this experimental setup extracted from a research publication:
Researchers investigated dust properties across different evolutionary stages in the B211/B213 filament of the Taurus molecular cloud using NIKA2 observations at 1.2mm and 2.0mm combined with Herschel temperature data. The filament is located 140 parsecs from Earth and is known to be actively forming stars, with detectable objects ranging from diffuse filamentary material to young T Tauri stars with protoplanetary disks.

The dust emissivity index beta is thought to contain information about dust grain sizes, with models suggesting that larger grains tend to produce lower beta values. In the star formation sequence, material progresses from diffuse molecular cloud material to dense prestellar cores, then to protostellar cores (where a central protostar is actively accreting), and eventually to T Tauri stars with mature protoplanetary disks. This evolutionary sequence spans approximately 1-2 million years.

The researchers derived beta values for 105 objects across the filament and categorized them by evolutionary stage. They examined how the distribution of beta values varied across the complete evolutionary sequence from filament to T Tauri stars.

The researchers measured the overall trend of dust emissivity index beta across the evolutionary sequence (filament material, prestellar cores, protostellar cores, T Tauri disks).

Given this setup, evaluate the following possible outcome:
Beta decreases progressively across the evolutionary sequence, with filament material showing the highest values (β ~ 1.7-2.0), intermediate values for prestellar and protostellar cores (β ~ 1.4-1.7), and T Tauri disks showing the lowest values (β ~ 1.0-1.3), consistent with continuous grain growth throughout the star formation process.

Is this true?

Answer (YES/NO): NO